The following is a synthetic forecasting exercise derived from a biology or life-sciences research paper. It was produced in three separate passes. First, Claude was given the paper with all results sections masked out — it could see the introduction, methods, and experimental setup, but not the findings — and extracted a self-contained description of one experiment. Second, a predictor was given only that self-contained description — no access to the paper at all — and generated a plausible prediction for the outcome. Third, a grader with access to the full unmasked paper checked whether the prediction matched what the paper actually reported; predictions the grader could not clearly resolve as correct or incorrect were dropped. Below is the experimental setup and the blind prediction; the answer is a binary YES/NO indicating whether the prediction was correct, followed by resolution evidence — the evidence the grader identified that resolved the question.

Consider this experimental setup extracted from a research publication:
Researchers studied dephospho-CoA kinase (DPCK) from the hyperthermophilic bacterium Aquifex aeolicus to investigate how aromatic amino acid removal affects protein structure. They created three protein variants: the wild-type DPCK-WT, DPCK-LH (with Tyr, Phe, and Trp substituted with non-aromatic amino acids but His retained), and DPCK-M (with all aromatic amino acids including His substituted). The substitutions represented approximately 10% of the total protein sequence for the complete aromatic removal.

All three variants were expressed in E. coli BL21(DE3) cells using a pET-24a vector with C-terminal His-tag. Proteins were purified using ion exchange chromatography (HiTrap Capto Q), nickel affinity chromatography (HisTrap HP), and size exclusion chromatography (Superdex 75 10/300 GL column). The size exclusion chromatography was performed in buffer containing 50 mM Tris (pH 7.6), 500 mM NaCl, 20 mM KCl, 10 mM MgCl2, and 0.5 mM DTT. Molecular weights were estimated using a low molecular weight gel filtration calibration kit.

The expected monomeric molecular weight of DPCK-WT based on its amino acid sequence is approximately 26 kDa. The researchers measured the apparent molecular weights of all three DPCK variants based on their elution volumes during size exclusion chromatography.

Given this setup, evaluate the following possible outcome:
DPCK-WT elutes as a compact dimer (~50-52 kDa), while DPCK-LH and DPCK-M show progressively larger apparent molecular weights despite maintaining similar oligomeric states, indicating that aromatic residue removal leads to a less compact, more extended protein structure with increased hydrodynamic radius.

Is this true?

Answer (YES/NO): NO